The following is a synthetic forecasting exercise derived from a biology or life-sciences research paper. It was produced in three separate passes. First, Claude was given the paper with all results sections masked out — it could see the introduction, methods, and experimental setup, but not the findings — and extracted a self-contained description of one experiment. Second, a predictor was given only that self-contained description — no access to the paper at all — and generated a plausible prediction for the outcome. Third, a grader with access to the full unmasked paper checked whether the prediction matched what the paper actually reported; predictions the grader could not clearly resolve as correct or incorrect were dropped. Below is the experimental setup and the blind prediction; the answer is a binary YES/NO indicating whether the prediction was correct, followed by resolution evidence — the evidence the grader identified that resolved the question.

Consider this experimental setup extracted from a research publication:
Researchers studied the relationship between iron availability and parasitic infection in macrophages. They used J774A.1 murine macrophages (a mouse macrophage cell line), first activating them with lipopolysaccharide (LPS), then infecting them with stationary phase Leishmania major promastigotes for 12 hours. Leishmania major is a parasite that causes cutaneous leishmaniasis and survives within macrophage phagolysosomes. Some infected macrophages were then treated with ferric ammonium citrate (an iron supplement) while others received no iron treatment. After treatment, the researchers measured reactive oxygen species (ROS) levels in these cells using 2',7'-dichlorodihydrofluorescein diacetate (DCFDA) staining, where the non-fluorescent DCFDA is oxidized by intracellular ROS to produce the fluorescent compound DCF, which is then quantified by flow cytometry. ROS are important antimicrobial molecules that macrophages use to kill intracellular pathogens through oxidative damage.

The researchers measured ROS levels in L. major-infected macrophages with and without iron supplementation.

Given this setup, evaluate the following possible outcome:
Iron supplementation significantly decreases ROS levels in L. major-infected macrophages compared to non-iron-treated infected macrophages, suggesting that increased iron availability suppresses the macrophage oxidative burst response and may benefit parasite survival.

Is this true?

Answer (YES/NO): NO